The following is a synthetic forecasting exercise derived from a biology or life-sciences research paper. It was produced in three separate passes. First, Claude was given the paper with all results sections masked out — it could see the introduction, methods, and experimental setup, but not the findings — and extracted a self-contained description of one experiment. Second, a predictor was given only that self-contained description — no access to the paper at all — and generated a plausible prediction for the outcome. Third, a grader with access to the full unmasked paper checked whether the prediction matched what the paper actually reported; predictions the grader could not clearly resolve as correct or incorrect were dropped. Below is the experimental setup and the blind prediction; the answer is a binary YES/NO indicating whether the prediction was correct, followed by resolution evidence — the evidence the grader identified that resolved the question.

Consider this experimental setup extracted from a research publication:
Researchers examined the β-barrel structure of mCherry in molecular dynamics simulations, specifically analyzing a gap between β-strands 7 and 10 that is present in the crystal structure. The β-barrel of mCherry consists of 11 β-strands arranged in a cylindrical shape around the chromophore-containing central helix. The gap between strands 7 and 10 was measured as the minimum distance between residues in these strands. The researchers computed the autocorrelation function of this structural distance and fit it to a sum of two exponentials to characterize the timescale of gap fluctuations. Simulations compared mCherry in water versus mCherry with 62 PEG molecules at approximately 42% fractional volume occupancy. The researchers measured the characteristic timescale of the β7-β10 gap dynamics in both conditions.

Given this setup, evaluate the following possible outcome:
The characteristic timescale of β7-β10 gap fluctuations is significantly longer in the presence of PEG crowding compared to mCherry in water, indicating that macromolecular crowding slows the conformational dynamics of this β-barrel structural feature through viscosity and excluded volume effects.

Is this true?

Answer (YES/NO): YES